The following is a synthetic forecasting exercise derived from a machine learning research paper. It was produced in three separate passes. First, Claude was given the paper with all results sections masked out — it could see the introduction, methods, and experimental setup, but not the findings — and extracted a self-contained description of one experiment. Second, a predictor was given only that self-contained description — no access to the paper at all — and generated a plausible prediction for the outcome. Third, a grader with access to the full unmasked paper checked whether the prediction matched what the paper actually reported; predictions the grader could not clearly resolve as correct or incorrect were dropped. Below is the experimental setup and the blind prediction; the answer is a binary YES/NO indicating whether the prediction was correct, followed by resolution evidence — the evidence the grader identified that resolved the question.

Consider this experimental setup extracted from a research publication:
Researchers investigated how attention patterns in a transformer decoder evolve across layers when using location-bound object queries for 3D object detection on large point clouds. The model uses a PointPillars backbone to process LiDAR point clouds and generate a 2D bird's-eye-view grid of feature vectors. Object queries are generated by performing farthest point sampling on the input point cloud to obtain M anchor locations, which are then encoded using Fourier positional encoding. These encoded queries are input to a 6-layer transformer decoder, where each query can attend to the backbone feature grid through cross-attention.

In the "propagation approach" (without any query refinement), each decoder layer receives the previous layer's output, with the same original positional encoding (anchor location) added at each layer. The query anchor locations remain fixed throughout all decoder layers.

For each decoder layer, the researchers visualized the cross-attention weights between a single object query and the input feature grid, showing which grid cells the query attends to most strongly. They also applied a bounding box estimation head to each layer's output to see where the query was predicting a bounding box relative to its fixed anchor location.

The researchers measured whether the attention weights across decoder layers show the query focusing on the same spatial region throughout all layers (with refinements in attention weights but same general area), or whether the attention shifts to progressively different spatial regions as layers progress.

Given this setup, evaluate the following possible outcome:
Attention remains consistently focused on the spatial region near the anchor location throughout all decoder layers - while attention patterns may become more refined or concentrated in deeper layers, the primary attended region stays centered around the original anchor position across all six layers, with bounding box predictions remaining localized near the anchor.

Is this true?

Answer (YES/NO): NO